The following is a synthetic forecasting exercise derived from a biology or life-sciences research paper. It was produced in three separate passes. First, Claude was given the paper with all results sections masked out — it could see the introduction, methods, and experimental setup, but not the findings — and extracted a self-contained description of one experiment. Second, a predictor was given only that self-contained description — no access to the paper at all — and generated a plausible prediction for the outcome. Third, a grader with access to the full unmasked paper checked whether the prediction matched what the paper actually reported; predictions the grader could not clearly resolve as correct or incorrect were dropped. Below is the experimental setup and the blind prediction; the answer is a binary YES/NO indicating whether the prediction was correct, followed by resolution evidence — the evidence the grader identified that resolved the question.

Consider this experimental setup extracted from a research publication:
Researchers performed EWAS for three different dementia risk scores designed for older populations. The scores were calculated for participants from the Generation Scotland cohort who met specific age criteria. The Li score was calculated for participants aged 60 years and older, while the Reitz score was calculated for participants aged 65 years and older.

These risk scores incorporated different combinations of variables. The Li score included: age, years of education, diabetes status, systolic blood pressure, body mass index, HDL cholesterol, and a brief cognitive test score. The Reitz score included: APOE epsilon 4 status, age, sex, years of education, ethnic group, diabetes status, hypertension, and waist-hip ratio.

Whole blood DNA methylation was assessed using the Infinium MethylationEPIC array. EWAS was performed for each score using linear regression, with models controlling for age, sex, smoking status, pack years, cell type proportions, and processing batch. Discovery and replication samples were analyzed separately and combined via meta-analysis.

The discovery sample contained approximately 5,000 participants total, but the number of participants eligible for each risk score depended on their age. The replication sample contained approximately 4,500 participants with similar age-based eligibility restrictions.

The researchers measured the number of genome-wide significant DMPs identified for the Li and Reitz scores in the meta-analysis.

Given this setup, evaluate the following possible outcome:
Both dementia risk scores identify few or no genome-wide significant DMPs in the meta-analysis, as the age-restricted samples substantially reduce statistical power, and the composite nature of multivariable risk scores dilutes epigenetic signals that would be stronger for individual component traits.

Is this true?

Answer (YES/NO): YES